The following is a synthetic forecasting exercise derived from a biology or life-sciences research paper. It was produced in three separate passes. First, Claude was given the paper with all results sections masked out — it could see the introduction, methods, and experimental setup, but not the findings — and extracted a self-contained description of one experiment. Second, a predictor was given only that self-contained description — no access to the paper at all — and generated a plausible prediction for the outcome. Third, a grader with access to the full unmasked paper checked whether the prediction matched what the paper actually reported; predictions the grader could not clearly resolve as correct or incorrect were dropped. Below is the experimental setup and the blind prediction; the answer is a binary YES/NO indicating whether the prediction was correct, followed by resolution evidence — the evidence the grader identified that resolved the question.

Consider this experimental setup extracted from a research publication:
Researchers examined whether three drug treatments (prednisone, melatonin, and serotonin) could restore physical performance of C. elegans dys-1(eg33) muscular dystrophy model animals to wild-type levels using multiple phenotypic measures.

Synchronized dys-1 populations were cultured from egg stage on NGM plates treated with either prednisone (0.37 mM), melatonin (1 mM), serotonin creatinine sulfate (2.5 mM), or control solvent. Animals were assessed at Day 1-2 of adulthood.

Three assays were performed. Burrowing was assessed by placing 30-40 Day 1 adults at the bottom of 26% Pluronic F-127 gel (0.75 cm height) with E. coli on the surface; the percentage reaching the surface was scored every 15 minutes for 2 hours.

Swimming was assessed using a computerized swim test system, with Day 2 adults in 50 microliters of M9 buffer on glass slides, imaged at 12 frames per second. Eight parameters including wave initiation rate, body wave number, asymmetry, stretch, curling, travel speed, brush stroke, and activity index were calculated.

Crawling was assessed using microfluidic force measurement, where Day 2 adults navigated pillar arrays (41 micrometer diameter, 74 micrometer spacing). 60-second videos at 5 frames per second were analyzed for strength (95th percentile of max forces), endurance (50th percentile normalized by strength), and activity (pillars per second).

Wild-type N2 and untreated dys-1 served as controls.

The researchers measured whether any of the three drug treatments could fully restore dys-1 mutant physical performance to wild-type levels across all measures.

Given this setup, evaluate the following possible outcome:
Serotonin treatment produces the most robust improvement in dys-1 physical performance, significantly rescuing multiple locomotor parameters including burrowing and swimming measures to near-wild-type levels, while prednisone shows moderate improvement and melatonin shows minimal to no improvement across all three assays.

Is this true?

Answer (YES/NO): NO